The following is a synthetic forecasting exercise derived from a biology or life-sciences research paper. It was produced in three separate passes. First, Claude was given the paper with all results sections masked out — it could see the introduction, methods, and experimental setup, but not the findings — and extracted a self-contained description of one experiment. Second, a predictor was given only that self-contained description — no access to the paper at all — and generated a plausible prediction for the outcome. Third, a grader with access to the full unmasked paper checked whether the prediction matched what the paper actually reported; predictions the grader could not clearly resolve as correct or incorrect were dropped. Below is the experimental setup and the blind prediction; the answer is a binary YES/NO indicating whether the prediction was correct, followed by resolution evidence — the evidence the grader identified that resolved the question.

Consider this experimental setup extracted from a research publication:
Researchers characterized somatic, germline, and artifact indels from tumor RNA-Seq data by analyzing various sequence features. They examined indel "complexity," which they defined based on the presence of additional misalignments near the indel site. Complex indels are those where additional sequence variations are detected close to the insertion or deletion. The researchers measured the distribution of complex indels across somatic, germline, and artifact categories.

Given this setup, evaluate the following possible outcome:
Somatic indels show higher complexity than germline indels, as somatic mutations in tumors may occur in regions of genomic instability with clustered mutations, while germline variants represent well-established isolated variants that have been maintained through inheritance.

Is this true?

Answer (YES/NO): YES